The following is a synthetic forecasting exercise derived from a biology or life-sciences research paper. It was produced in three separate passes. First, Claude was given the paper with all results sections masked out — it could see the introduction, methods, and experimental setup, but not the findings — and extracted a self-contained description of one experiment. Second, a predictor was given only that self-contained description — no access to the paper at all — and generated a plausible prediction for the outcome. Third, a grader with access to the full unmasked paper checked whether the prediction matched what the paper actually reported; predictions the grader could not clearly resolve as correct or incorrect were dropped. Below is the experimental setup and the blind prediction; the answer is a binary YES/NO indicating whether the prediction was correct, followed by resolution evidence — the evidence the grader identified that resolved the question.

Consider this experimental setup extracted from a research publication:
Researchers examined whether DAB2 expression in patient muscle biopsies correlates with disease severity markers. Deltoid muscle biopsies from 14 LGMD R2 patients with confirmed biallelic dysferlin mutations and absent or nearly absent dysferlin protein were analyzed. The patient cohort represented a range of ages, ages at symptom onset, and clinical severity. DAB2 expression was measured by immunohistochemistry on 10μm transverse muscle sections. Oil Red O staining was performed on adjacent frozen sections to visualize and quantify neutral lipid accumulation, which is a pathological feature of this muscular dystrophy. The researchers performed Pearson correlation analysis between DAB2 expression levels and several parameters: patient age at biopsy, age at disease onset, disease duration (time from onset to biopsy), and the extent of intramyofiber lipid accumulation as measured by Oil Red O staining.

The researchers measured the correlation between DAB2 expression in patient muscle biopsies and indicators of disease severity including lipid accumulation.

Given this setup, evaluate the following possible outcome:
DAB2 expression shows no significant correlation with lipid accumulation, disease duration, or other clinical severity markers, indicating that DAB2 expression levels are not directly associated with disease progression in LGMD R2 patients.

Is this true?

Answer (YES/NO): NO